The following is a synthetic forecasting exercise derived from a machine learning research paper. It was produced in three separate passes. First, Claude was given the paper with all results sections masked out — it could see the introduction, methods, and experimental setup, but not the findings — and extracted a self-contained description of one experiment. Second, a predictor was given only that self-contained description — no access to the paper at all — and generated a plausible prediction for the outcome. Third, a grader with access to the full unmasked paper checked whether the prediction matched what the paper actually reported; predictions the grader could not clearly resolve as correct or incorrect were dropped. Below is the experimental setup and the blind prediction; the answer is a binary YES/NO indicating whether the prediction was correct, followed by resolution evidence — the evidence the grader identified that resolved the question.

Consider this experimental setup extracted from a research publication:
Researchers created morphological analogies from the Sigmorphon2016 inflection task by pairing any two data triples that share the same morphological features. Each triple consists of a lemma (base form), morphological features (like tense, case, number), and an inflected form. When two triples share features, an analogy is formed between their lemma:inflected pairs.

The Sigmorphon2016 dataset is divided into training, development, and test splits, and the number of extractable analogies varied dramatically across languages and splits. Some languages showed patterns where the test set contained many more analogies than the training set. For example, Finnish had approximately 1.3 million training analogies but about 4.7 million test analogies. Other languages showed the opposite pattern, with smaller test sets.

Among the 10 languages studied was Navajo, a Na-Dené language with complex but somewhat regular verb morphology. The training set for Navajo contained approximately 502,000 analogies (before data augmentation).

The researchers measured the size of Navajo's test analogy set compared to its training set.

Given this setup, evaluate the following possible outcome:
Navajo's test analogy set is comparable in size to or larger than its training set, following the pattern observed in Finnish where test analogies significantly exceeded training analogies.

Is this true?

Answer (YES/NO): NO